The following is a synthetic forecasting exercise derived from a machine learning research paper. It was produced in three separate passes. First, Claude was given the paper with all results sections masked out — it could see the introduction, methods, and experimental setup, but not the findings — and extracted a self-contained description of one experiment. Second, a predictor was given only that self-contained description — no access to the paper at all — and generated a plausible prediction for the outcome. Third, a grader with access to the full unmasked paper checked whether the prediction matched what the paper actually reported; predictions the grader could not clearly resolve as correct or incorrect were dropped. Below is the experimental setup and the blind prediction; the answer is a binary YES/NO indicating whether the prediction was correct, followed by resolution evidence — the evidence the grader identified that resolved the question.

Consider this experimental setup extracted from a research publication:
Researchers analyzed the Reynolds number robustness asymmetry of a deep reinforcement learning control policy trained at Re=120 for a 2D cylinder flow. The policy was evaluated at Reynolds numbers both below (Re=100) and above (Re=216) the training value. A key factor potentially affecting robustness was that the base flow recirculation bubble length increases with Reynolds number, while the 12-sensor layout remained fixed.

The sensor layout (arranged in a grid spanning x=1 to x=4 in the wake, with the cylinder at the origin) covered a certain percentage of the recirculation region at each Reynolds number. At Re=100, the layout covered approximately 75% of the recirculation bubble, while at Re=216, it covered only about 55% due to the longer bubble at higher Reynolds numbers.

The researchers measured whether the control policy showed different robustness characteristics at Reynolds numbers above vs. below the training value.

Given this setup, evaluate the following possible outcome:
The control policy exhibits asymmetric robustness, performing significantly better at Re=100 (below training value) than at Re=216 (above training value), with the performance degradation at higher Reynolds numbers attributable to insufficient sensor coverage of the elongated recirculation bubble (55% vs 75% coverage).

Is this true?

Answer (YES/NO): YES